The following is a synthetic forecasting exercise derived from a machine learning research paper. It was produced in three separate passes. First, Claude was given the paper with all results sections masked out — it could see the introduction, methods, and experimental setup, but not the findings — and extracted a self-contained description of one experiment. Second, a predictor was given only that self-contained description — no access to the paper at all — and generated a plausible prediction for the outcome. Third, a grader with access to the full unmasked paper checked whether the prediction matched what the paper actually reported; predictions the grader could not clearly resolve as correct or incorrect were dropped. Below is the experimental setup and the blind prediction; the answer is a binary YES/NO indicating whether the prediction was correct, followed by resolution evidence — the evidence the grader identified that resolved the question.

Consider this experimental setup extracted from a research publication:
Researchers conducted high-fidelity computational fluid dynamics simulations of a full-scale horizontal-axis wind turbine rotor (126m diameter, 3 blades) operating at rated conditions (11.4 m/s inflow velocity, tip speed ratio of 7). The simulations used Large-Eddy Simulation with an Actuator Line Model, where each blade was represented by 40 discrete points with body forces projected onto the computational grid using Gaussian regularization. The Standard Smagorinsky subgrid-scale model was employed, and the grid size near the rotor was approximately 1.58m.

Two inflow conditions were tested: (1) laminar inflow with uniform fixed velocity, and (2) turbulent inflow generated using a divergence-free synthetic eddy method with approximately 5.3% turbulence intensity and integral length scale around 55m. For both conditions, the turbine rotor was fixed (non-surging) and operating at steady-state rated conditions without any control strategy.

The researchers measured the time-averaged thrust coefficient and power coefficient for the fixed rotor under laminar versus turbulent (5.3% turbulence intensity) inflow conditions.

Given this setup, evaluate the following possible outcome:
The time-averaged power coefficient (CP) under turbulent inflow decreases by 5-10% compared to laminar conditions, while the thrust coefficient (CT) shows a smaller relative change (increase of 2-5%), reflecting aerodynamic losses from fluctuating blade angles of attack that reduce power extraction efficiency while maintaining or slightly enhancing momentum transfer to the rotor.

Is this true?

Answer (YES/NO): NO